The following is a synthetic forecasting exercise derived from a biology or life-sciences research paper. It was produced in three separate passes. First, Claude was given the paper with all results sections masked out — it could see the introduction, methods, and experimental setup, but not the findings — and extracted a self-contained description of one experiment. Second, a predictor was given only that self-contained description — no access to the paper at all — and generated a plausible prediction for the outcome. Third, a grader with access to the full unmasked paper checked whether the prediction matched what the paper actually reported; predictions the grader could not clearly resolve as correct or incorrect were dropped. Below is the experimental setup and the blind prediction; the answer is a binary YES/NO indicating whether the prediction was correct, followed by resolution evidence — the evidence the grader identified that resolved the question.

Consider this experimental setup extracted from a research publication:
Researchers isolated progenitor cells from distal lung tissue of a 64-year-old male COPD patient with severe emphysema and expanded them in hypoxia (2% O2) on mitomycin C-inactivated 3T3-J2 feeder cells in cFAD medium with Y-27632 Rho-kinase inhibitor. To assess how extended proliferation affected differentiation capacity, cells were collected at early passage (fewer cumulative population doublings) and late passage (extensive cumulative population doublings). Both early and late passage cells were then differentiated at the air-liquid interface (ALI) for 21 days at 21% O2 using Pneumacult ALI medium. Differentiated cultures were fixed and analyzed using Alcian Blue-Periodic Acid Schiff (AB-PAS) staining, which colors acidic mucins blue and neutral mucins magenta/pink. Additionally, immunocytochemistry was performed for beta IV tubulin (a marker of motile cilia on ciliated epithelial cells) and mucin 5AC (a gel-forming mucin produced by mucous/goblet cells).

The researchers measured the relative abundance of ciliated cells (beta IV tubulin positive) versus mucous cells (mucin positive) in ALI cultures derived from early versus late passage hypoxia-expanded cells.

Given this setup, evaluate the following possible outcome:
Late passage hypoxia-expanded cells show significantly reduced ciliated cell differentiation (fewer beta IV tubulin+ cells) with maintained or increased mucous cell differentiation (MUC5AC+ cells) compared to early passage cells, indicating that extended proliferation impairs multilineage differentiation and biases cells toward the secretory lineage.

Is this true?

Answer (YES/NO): NO